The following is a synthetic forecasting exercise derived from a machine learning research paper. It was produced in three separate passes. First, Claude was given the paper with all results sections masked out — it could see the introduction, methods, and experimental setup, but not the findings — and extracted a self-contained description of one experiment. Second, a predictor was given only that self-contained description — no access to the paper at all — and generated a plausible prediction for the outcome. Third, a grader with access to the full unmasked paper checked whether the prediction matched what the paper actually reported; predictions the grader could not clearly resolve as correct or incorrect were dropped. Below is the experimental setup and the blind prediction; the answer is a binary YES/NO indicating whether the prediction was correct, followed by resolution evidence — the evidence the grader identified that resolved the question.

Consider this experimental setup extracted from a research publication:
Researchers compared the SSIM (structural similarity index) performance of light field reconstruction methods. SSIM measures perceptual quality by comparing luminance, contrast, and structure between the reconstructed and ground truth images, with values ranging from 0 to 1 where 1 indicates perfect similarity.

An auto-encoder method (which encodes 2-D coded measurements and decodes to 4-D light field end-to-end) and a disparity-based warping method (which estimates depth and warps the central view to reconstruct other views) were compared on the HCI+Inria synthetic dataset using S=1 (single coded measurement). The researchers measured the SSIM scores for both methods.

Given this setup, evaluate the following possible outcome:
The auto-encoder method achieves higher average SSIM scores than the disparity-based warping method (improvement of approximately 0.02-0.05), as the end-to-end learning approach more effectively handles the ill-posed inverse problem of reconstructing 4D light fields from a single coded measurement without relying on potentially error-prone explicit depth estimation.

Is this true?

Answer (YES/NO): NO